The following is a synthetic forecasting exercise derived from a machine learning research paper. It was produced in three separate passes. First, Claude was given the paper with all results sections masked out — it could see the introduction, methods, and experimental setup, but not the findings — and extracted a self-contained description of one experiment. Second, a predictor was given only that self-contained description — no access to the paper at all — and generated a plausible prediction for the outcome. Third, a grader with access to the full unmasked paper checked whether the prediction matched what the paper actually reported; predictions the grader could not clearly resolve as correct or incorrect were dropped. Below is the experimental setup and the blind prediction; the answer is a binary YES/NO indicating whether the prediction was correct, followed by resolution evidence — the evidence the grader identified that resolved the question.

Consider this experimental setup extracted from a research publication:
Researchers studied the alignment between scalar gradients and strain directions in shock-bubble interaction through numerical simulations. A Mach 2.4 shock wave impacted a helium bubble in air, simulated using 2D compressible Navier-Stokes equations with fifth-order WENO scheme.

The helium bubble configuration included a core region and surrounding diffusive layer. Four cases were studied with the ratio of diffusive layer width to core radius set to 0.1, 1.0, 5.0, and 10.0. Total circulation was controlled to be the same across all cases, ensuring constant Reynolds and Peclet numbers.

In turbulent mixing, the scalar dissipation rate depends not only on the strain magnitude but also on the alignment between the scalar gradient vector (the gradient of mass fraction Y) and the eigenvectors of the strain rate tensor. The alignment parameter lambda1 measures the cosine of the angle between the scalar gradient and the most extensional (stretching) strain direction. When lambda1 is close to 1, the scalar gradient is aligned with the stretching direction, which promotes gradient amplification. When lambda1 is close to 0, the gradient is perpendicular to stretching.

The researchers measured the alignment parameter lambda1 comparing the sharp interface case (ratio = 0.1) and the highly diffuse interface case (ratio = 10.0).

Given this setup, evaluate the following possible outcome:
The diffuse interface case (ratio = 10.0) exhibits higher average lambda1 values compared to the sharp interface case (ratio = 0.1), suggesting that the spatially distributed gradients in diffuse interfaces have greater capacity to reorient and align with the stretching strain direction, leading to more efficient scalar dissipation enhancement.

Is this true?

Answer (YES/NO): NO